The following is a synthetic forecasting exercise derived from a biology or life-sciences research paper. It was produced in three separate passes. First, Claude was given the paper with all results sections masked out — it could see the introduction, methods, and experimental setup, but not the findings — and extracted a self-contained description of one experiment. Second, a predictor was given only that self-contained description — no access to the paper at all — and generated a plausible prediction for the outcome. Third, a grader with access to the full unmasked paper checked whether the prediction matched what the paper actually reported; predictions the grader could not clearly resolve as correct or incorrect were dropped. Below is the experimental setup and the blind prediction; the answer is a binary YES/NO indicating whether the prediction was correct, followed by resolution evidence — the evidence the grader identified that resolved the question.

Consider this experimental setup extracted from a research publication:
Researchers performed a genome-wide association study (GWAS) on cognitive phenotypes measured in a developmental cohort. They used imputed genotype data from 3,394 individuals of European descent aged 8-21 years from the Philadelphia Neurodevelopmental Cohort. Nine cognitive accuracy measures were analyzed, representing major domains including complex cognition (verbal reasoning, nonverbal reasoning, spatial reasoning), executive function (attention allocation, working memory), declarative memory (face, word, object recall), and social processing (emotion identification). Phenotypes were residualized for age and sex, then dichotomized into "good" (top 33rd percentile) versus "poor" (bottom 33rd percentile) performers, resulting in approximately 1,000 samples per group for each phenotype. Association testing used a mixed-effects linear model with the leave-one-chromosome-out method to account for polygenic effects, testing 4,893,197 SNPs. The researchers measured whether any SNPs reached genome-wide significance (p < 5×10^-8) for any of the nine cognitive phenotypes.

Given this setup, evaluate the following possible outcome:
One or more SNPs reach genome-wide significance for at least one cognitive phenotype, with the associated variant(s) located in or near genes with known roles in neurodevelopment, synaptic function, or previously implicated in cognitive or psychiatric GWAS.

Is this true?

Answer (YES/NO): YES